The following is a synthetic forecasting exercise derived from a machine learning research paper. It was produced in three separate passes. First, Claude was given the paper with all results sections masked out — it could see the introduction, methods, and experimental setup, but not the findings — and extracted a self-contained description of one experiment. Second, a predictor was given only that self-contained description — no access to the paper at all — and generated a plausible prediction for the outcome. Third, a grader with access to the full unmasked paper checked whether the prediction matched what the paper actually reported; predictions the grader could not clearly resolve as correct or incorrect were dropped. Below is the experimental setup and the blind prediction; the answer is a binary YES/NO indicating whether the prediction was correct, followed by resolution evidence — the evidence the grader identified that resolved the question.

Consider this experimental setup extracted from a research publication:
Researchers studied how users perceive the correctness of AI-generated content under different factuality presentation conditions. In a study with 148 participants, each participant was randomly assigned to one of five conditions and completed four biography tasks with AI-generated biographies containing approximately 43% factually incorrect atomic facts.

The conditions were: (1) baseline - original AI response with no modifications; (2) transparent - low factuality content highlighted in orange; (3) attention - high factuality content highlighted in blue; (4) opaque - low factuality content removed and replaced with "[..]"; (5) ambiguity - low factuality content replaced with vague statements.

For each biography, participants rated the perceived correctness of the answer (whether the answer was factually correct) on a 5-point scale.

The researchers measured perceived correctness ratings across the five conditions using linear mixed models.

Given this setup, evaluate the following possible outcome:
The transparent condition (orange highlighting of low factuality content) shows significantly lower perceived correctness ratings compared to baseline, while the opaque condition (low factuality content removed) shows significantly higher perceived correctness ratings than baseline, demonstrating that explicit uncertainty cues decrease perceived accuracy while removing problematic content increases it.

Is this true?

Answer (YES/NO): NO